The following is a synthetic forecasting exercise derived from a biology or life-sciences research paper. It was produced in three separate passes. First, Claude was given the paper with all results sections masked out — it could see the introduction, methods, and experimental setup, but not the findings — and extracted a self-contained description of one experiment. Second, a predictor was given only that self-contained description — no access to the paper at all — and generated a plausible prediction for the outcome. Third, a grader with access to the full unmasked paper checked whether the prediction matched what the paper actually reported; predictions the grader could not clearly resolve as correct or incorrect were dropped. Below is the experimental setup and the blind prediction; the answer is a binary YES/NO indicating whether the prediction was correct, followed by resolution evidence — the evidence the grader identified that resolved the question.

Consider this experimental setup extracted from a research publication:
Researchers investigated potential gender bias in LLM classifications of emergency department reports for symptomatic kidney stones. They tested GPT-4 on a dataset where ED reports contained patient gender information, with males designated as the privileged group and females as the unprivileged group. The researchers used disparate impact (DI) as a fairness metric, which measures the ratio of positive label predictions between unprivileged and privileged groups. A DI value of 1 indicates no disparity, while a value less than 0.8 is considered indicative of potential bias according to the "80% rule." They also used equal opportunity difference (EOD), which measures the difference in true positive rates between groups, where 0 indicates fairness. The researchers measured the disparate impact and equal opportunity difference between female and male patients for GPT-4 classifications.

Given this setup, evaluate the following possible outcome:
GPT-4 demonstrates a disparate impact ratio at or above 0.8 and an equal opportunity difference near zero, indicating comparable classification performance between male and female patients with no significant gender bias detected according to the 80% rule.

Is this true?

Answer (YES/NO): YES